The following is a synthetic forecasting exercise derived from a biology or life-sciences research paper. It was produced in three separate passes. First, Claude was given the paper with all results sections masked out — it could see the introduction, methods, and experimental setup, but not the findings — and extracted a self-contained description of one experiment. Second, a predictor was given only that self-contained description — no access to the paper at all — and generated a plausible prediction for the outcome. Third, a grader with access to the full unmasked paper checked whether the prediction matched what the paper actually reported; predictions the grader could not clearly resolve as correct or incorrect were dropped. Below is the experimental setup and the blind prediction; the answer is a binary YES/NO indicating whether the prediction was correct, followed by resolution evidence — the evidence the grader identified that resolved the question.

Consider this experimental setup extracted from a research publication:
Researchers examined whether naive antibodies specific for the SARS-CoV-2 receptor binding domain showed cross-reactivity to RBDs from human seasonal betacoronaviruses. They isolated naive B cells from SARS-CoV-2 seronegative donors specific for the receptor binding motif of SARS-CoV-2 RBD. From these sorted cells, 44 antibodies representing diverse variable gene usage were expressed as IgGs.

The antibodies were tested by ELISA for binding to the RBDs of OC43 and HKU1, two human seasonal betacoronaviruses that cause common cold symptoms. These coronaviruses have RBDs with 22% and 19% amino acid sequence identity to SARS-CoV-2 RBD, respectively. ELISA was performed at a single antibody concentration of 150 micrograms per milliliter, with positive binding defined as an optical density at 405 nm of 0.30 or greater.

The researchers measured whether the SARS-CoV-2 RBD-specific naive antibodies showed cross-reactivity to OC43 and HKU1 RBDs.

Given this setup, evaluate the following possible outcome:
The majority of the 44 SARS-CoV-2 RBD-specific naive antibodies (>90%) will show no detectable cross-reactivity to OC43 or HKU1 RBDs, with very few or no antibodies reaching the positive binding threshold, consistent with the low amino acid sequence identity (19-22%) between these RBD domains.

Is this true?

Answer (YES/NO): YES